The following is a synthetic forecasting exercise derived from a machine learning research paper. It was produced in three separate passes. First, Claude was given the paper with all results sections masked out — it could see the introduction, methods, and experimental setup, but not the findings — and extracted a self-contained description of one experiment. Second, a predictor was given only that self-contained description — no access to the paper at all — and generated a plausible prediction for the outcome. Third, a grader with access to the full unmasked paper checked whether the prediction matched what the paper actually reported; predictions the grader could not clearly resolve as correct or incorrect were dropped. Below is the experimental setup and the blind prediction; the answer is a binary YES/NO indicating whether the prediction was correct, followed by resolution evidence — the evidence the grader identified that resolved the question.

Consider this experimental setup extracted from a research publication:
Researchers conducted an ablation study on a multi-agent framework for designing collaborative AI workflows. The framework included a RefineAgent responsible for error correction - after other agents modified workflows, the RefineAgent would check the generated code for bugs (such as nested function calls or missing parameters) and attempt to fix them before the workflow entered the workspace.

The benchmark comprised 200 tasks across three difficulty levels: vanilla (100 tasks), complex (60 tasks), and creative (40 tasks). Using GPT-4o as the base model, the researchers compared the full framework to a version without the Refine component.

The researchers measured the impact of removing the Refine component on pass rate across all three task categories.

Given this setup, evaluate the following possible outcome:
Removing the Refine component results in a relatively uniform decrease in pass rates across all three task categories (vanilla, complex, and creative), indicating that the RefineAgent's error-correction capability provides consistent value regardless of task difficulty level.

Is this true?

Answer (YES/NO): NO